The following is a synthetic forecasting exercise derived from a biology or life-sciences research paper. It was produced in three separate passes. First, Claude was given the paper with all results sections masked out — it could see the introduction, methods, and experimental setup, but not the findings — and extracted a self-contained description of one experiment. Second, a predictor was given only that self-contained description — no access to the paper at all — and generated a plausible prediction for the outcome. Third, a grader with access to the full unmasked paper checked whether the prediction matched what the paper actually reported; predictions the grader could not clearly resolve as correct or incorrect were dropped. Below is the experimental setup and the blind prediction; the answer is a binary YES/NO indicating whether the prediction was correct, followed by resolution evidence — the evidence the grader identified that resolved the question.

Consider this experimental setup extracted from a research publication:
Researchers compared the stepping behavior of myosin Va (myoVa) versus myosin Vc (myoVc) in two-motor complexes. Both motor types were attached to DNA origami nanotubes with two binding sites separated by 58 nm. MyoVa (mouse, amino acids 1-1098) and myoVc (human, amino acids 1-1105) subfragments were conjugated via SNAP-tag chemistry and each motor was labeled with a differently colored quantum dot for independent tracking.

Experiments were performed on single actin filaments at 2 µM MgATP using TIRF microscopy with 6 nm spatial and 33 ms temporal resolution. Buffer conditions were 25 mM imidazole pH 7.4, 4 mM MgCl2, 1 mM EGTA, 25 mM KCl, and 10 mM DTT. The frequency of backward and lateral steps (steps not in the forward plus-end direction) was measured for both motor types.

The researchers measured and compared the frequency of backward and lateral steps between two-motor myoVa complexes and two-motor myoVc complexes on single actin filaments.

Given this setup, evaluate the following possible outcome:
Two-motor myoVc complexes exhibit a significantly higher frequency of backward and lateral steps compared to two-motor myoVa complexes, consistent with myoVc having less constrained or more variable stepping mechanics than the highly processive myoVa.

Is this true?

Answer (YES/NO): YES